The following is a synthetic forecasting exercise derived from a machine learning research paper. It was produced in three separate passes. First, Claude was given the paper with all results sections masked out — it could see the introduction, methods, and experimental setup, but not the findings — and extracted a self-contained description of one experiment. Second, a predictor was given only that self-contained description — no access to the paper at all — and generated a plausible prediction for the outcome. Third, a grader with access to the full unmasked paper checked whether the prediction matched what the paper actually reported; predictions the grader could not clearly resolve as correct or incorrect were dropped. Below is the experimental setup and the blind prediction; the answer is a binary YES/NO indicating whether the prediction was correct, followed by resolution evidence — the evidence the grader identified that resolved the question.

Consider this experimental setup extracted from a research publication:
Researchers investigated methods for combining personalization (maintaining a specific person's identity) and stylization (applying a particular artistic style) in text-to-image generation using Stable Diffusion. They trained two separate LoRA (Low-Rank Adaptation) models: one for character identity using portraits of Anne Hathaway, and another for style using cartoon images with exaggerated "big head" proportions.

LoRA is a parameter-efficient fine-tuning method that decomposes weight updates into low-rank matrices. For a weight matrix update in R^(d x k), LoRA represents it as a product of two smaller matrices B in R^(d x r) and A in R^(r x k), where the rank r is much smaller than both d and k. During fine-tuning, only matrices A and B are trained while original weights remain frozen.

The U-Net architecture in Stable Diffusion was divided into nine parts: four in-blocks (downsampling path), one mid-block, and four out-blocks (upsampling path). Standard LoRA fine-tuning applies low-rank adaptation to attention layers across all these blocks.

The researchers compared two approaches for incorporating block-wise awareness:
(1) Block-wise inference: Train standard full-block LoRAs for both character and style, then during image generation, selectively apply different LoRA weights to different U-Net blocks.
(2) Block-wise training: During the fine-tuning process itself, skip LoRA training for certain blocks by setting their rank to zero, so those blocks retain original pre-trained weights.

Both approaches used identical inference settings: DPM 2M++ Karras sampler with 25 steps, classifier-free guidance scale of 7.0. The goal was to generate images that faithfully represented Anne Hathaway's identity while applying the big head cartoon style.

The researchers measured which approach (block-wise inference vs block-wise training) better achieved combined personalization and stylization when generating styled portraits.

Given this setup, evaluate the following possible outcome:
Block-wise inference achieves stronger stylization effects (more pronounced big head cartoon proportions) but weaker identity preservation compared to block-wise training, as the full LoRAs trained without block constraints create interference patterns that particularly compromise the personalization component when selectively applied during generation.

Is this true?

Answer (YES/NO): NO